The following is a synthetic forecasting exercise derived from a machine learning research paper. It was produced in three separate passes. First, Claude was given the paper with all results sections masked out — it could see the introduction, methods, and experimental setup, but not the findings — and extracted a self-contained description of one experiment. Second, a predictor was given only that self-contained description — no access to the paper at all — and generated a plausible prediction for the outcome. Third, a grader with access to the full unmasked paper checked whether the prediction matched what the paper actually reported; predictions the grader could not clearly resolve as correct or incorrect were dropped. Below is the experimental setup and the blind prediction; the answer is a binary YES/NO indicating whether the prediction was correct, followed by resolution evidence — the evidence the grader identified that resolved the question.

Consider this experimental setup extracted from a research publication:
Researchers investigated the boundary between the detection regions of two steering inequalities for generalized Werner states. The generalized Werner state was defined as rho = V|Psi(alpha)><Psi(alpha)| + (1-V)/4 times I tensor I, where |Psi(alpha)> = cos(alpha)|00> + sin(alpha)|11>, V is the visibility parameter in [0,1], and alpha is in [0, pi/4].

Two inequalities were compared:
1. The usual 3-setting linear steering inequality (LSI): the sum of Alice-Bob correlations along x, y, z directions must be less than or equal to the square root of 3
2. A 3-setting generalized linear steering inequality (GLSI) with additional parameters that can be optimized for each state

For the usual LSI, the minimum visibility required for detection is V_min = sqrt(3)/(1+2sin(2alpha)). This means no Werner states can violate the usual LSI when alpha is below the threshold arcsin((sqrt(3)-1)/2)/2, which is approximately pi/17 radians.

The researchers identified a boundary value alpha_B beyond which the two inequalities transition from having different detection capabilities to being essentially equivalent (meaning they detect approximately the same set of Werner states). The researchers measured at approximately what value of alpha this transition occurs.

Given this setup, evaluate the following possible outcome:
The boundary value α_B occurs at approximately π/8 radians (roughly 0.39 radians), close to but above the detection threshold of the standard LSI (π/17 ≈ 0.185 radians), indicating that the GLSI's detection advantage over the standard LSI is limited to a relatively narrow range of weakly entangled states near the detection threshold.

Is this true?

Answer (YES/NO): NO